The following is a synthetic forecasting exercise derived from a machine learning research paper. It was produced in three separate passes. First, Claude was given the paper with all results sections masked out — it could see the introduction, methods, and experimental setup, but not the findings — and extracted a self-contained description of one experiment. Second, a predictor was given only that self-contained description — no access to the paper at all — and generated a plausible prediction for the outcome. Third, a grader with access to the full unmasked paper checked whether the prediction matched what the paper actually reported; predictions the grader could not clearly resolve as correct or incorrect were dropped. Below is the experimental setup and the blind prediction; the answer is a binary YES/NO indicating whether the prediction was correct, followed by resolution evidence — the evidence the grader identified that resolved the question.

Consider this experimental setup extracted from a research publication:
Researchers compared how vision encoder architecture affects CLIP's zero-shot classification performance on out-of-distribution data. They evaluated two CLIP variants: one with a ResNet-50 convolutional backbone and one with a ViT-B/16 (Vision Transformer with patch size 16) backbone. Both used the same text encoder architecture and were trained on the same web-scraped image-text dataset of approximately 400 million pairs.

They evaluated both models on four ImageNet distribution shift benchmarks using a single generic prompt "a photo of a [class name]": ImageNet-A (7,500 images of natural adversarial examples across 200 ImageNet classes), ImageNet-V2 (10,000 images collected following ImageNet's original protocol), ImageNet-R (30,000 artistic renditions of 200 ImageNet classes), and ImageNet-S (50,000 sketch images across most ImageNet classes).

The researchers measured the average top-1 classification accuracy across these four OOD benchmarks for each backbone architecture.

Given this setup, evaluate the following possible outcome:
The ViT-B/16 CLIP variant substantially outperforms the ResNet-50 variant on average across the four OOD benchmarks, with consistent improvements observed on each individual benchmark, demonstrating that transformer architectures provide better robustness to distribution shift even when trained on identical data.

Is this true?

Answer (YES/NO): YES